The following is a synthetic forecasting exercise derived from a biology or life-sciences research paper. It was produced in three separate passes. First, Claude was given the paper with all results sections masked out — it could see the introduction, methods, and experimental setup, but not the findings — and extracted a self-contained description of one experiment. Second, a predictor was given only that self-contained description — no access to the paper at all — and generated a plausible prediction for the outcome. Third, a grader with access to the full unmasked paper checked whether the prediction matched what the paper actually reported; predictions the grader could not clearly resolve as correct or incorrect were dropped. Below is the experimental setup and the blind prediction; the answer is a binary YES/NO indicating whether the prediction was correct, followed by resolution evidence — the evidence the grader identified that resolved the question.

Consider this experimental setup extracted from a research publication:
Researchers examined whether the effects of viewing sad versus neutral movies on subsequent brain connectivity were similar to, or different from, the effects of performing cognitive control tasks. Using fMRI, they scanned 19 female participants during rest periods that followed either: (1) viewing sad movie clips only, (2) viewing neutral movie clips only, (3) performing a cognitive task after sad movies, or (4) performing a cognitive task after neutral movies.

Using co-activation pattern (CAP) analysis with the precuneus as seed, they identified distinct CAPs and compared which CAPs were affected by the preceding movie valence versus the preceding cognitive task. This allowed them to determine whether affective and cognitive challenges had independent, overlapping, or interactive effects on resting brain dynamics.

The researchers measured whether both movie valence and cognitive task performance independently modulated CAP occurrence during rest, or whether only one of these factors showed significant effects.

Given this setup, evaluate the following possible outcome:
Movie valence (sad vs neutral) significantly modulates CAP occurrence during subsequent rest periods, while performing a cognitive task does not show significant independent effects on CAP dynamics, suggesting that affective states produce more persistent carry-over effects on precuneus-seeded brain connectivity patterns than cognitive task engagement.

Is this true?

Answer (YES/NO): YES